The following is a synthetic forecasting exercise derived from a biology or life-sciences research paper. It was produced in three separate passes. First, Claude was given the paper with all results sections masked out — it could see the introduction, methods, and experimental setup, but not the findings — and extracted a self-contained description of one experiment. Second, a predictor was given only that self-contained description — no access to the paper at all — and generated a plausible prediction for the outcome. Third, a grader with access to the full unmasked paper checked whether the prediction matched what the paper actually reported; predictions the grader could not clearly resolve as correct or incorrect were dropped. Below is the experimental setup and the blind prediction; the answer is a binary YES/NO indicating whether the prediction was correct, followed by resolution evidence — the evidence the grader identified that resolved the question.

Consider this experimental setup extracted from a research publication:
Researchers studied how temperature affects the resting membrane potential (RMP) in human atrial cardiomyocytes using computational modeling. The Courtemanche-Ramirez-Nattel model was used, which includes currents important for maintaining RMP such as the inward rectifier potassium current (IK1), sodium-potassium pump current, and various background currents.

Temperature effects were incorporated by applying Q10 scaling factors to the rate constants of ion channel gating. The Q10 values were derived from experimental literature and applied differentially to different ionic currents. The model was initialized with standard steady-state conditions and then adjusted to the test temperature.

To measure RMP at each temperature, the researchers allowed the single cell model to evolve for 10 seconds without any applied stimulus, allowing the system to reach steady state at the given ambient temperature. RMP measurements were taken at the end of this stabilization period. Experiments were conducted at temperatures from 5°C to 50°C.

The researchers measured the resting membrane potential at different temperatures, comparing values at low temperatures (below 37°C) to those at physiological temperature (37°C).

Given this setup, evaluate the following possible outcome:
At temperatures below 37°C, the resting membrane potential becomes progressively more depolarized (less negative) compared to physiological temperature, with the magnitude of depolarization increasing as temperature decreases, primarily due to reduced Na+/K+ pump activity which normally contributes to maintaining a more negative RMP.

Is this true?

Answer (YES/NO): NO